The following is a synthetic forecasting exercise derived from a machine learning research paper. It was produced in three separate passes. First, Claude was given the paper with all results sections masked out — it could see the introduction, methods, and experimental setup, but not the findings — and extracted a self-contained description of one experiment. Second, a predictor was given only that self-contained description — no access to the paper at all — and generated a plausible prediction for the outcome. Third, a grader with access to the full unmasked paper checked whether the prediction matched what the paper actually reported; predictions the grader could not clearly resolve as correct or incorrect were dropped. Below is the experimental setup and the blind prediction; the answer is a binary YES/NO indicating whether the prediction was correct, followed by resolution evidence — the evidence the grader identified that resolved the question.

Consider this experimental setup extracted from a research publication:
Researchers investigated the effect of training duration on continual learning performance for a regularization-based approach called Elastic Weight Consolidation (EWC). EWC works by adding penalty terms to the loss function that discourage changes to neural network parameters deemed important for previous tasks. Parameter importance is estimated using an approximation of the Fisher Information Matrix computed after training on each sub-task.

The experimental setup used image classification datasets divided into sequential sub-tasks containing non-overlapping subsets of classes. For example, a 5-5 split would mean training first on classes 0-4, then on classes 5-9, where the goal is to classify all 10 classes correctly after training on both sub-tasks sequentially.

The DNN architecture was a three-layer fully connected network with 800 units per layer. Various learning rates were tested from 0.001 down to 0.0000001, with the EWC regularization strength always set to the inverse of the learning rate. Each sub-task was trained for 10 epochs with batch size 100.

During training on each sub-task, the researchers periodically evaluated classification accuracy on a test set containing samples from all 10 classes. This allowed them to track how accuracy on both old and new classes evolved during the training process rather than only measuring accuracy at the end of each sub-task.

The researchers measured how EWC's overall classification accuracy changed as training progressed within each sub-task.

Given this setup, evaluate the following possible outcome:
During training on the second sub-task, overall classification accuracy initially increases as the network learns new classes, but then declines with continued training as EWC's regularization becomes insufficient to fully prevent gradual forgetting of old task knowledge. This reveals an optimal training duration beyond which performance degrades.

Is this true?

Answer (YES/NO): NO